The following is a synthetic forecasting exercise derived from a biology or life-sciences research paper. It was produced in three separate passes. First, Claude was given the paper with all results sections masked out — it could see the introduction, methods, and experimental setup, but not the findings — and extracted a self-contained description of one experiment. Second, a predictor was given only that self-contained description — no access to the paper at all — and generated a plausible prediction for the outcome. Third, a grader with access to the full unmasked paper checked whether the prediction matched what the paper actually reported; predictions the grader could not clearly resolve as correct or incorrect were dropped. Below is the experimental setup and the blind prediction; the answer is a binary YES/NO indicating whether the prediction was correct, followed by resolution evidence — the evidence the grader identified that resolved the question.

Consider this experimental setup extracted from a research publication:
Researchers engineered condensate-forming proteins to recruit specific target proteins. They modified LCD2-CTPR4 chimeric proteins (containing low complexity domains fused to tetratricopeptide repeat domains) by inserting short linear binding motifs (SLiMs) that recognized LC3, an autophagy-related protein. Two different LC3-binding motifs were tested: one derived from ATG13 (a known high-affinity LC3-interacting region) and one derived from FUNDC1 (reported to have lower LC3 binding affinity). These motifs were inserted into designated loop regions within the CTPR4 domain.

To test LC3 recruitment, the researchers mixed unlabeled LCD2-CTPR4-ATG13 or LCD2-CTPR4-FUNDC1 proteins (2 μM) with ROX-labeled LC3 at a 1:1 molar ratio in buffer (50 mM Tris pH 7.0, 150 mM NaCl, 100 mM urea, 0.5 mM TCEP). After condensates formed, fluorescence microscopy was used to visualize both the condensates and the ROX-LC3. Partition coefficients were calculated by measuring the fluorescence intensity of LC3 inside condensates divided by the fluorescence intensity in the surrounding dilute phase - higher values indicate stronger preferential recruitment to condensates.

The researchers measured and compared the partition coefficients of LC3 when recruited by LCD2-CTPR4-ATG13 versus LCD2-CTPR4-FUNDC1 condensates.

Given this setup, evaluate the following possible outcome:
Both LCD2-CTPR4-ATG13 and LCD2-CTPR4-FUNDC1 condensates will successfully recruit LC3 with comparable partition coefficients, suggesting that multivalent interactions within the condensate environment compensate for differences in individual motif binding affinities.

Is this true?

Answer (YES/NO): NO